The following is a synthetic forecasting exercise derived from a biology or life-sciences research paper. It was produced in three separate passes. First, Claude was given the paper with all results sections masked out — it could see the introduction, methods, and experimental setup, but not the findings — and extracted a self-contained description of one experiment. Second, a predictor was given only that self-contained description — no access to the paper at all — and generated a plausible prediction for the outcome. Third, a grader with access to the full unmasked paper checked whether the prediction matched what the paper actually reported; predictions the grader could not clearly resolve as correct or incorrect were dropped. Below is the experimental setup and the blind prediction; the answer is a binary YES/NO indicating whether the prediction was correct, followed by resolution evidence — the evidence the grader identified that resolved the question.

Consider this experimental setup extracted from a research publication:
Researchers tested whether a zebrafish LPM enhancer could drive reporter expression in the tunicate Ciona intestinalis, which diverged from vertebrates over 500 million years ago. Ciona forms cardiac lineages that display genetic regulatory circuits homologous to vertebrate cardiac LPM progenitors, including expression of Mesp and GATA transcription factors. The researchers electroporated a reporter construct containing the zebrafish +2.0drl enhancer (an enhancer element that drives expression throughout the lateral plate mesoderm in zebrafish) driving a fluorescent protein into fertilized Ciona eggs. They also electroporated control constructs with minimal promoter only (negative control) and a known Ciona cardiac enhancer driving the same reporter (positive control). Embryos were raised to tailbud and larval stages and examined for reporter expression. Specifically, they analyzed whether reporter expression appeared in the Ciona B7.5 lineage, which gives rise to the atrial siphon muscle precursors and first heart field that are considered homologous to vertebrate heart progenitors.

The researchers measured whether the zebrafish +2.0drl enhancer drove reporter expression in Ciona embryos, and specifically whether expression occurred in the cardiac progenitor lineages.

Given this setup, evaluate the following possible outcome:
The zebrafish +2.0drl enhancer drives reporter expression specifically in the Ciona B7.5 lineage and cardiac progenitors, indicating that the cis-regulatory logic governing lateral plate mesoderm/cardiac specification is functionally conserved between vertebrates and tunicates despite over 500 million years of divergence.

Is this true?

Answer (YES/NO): NO